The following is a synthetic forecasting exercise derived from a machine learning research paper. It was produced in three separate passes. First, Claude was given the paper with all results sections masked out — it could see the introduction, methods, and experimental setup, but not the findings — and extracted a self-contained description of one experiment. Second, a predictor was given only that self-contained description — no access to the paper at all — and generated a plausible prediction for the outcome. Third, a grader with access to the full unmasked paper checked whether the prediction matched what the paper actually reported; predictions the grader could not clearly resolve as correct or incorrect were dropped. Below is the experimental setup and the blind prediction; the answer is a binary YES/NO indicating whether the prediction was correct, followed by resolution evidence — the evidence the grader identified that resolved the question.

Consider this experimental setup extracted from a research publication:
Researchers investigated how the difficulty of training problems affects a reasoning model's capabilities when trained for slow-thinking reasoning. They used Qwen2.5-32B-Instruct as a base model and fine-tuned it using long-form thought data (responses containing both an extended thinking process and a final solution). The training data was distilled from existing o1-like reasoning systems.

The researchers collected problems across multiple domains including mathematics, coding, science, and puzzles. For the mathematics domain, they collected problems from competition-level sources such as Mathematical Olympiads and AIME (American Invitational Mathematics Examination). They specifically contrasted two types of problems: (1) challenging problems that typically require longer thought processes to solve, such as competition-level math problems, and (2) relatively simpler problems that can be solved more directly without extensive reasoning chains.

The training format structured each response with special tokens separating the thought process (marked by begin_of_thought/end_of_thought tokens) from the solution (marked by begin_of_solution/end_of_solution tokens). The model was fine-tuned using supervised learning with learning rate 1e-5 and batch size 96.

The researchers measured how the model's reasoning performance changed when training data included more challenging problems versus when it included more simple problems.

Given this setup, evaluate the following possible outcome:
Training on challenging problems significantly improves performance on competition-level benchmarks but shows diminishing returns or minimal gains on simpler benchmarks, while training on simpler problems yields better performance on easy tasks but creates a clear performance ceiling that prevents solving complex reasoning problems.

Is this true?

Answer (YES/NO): NO